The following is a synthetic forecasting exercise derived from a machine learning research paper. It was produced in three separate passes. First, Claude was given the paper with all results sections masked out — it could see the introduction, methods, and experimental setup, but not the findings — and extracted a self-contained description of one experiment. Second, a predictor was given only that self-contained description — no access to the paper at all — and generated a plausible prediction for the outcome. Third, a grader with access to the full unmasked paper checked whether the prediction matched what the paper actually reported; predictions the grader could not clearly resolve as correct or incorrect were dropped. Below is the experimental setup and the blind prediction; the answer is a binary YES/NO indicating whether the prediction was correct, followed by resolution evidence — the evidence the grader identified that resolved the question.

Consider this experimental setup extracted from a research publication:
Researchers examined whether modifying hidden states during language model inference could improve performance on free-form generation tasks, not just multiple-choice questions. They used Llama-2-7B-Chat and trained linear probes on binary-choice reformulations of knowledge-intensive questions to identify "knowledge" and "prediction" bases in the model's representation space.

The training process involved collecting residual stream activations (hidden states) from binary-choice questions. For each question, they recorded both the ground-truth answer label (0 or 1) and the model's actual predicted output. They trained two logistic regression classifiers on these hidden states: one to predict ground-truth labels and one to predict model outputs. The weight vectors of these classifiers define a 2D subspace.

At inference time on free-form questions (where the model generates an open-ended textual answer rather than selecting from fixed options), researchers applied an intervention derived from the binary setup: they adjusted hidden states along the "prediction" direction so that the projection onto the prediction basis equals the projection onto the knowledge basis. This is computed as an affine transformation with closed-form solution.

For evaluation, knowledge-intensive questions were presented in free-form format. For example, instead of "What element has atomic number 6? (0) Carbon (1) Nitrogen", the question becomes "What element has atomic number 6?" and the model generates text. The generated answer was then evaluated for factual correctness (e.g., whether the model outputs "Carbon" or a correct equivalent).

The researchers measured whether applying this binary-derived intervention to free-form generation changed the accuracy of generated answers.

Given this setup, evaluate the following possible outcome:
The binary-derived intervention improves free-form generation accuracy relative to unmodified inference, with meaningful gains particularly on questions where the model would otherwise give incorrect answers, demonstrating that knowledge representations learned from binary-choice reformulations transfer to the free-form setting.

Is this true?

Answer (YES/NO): YES